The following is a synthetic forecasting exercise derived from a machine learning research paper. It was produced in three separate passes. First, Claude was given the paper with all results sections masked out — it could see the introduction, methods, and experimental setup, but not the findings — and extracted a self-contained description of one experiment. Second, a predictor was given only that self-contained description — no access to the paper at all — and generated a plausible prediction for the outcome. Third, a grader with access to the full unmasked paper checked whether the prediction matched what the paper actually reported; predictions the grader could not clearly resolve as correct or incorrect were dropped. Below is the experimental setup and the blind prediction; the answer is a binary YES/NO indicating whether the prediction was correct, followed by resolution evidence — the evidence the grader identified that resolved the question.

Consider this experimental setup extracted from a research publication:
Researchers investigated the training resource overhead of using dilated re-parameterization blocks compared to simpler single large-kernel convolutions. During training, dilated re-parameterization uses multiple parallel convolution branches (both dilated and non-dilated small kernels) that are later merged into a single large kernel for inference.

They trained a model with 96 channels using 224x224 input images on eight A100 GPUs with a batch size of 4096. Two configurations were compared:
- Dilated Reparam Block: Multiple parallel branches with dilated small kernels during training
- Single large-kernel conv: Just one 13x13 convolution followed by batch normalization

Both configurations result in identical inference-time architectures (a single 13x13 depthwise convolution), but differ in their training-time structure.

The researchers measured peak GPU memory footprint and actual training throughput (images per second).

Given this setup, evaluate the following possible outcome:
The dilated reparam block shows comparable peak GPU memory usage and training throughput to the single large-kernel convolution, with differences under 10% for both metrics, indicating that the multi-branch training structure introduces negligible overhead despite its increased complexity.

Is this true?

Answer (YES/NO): NO